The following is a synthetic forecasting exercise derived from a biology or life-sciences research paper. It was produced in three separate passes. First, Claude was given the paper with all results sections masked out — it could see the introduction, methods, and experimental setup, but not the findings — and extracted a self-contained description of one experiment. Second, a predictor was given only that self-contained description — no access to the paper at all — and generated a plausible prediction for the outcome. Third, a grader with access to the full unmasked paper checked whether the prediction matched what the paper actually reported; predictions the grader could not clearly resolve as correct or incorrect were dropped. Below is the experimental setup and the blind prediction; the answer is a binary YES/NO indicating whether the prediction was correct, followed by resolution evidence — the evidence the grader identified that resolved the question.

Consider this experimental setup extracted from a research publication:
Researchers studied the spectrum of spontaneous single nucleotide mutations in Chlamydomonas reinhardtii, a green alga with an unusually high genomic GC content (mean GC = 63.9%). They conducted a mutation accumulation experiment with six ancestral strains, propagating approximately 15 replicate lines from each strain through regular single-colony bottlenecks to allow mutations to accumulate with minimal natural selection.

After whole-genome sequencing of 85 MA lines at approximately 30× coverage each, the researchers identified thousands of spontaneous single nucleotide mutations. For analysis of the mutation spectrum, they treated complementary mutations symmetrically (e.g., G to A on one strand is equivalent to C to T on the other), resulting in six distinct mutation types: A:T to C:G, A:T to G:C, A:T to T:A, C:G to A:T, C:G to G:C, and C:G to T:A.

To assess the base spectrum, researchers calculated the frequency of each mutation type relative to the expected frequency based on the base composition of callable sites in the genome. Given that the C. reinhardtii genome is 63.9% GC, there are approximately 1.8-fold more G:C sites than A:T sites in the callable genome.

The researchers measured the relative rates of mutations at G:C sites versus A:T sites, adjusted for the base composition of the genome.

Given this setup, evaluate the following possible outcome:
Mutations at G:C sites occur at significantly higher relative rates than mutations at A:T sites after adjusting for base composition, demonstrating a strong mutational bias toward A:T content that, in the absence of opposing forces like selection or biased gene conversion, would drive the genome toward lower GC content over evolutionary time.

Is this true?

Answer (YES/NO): YES